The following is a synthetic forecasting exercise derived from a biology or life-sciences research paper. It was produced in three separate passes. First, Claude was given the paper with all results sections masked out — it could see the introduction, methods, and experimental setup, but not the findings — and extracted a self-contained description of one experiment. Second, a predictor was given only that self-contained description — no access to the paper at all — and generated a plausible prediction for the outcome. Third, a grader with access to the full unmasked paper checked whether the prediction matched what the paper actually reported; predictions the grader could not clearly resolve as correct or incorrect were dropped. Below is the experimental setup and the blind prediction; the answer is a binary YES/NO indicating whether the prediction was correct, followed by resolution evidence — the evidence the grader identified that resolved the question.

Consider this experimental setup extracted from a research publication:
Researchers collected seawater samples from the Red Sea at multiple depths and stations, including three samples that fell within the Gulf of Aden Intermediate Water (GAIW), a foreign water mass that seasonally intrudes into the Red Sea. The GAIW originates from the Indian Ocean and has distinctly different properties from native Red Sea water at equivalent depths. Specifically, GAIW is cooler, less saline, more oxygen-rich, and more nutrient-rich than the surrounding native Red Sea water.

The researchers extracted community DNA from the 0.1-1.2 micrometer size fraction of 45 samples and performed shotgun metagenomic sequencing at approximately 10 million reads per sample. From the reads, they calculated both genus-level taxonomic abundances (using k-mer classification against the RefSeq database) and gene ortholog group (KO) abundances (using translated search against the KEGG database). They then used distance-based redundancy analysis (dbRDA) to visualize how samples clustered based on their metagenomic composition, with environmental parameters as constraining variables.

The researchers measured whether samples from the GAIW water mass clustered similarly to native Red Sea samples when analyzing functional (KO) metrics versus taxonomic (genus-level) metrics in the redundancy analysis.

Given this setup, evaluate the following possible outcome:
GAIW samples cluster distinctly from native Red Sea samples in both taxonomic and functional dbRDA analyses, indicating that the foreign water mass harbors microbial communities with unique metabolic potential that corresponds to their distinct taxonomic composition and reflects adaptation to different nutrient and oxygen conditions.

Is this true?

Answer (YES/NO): NO